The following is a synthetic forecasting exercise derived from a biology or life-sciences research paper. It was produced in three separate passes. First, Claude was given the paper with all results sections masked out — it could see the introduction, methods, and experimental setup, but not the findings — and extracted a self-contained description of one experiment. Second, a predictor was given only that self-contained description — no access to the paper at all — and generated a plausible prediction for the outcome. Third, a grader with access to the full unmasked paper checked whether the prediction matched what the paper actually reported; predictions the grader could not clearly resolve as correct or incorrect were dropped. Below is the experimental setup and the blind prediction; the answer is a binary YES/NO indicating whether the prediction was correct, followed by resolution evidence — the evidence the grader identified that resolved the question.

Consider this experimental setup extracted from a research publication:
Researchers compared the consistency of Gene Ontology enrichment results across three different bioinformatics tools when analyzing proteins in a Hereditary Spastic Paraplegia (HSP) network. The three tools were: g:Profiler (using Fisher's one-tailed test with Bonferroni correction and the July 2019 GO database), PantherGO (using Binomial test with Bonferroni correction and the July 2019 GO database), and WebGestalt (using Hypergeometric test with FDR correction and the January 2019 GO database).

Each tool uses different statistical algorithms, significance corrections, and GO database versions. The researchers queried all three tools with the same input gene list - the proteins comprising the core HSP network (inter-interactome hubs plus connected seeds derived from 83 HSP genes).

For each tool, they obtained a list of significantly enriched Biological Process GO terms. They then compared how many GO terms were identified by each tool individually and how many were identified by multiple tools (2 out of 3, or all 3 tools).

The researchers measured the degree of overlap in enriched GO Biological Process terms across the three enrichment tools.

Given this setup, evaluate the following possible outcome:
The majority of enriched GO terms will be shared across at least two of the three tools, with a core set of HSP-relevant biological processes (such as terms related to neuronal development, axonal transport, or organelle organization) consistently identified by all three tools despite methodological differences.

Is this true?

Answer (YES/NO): YES